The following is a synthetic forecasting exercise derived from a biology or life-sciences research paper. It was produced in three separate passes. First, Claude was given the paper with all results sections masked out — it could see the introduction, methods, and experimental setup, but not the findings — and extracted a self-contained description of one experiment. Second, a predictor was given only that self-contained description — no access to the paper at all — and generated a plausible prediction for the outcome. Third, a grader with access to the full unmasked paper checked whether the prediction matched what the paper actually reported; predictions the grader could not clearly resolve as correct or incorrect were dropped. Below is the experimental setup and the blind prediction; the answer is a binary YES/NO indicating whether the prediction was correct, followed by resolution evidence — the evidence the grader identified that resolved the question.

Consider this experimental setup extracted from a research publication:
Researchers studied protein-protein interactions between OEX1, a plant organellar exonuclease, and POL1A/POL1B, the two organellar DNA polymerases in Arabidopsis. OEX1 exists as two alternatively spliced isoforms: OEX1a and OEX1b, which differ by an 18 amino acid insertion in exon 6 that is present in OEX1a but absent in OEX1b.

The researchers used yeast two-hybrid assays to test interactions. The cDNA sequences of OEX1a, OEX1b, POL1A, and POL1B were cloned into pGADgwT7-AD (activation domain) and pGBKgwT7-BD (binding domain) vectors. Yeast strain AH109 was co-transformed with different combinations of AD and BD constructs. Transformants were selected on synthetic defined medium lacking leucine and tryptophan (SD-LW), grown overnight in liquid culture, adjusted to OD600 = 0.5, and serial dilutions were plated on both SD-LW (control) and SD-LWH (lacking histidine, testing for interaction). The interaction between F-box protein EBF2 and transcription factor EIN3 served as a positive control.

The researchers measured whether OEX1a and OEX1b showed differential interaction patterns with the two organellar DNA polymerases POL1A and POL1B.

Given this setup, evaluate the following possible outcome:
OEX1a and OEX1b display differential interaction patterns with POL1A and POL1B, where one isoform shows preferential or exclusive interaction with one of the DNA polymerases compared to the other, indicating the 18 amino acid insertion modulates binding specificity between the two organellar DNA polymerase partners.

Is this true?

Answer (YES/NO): YES